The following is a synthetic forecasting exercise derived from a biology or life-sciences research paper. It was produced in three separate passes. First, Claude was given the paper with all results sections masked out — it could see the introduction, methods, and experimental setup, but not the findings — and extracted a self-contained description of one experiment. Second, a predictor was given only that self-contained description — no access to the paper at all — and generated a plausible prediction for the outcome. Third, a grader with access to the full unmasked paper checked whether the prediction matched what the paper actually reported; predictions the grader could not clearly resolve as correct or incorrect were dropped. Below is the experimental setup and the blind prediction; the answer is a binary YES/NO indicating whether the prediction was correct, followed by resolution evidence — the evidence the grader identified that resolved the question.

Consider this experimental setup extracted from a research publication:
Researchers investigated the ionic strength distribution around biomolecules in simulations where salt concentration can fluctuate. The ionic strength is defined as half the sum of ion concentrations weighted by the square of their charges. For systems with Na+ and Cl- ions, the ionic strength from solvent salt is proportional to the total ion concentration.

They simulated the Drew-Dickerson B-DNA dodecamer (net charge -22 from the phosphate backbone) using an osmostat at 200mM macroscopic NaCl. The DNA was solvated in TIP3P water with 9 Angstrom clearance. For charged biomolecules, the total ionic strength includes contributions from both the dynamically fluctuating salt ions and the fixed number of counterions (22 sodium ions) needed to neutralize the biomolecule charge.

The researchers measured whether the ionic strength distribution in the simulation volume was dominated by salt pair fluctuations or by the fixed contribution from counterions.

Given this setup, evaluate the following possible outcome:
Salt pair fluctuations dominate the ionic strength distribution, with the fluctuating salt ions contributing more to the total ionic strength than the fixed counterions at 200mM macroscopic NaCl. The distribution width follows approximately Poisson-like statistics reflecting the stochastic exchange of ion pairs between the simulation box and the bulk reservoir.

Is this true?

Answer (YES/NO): NO